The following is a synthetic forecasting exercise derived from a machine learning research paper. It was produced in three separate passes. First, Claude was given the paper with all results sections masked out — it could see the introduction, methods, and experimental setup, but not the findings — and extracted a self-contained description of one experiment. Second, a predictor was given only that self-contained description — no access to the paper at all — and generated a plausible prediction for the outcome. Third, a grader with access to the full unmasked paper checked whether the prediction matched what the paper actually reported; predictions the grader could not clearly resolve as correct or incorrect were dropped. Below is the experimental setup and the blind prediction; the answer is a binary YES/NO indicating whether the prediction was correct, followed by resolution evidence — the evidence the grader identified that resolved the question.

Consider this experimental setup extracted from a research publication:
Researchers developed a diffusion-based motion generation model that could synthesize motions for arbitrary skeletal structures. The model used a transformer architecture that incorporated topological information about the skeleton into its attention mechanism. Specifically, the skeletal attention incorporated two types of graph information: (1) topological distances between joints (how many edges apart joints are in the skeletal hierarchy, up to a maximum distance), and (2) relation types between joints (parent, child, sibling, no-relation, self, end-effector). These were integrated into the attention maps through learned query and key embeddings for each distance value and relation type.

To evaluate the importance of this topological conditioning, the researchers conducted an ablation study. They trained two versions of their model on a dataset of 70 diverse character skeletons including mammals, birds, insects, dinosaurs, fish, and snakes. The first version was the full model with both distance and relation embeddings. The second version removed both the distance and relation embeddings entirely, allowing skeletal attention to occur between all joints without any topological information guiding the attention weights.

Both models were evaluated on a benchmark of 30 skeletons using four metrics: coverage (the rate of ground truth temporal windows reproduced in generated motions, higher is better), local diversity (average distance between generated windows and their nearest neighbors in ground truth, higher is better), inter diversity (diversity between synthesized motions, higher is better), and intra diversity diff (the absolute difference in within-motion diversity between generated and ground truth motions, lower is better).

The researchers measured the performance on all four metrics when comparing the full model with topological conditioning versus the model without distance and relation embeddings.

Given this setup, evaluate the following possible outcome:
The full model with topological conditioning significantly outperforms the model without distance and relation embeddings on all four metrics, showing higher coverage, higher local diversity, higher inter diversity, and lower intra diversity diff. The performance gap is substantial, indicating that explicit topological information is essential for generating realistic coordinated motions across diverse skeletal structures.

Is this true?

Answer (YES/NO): YES